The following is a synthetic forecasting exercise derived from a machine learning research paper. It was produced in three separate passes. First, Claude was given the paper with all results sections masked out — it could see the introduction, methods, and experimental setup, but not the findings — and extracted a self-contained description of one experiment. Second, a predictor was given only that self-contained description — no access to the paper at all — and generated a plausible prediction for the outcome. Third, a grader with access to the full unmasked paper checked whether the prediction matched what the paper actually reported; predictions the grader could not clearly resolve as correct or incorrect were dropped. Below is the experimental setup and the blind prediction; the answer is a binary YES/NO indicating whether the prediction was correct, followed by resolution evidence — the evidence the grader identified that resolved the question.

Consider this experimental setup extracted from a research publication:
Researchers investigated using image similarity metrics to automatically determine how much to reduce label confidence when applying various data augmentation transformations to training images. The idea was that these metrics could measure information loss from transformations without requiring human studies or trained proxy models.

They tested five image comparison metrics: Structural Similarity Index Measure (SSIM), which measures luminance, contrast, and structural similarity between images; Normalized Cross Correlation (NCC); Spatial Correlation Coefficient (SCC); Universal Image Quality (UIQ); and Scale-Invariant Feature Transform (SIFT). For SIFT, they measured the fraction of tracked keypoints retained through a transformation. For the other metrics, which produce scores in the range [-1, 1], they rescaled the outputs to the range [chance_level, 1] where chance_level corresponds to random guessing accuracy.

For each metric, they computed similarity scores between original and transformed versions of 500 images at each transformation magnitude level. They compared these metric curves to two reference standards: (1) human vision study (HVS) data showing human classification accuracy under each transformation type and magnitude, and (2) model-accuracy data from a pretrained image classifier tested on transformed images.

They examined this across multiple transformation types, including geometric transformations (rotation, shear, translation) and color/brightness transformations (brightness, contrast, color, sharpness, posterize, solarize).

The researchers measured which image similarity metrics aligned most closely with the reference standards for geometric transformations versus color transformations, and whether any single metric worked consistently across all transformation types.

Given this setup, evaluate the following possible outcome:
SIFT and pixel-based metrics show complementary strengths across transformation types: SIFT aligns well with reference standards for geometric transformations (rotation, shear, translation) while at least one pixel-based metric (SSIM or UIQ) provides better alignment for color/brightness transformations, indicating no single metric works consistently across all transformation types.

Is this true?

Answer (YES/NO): NO